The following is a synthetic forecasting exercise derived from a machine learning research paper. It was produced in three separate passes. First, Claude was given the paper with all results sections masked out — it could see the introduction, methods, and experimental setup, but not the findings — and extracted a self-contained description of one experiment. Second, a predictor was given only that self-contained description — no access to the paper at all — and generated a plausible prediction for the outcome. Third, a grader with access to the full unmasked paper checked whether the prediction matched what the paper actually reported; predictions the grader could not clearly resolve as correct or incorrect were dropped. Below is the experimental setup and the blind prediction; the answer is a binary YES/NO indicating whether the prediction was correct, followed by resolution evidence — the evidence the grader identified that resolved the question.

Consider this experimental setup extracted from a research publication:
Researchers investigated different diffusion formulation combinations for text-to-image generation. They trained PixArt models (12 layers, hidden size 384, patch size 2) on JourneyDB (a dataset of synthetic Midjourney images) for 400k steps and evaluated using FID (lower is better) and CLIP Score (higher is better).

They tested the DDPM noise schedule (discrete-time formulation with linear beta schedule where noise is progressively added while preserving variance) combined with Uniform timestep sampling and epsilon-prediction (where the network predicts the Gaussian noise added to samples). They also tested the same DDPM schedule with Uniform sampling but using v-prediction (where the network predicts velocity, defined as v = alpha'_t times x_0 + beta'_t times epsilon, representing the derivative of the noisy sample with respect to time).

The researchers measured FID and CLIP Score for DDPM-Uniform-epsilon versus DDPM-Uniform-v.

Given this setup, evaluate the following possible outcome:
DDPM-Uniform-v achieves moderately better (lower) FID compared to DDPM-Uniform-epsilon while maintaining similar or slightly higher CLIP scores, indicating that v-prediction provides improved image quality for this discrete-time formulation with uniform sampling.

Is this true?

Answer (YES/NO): NO